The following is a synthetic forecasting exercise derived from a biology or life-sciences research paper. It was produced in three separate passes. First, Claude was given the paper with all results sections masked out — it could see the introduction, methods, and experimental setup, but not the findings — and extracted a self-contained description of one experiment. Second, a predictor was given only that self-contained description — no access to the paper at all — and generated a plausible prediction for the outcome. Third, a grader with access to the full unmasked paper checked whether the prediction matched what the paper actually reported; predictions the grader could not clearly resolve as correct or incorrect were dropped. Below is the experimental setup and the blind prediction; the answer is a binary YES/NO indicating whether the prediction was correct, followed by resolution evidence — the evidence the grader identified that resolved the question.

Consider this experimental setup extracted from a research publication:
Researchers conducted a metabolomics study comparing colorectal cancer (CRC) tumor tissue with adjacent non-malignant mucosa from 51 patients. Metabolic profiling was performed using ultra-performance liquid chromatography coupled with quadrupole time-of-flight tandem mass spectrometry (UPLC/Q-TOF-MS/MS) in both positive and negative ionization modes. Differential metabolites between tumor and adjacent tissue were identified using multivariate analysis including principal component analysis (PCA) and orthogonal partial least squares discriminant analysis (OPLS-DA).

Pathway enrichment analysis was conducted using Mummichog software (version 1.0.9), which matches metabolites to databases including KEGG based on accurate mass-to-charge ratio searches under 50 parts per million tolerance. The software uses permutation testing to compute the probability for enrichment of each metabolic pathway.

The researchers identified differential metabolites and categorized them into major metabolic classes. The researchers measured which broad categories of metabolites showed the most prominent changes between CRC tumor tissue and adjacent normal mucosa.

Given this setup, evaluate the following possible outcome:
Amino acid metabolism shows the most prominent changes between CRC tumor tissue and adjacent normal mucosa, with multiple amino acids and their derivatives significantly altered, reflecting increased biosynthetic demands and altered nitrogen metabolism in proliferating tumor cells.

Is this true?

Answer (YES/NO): NO